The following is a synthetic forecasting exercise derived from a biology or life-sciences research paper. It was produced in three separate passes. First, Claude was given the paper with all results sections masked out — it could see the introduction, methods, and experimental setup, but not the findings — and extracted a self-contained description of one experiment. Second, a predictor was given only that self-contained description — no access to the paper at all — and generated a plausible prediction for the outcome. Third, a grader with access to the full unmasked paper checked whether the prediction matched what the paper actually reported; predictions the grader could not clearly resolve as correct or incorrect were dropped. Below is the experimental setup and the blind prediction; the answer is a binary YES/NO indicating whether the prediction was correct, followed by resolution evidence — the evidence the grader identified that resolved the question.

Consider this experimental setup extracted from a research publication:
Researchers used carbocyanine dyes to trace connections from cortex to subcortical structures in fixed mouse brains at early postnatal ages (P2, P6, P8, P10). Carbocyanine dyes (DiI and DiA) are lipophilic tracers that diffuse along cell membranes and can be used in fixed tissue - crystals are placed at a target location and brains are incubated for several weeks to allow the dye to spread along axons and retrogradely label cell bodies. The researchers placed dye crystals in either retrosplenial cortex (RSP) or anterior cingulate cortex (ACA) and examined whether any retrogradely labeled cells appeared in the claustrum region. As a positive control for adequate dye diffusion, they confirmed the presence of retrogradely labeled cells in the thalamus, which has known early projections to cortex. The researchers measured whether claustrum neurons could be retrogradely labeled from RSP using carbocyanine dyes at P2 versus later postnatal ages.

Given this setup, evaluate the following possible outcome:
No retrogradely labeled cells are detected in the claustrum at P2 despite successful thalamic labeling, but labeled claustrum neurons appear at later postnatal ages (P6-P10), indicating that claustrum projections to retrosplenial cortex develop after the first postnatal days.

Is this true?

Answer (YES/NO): NO